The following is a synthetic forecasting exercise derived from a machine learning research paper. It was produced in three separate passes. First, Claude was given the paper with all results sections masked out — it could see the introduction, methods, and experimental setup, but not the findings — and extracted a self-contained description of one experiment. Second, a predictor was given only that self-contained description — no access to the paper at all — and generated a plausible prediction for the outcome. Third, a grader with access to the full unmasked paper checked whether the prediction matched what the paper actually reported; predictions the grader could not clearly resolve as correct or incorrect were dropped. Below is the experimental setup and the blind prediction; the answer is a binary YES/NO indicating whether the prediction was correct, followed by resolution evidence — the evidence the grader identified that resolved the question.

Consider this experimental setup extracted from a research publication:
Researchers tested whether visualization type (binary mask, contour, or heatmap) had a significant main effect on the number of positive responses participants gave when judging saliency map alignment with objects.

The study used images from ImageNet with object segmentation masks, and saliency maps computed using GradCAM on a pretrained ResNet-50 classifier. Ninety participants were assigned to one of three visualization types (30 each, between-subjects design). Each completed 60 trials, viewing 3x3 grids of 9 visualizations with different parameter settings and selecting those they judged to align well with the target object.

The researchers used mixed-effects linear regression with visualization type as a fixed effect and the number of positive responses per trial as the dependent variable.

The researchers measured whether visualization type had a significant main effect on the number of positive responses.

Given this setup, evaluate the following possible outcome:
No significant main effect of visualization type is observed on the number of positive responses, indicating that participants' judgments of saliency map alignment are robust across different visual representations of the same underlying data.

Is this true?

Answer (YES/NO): YES